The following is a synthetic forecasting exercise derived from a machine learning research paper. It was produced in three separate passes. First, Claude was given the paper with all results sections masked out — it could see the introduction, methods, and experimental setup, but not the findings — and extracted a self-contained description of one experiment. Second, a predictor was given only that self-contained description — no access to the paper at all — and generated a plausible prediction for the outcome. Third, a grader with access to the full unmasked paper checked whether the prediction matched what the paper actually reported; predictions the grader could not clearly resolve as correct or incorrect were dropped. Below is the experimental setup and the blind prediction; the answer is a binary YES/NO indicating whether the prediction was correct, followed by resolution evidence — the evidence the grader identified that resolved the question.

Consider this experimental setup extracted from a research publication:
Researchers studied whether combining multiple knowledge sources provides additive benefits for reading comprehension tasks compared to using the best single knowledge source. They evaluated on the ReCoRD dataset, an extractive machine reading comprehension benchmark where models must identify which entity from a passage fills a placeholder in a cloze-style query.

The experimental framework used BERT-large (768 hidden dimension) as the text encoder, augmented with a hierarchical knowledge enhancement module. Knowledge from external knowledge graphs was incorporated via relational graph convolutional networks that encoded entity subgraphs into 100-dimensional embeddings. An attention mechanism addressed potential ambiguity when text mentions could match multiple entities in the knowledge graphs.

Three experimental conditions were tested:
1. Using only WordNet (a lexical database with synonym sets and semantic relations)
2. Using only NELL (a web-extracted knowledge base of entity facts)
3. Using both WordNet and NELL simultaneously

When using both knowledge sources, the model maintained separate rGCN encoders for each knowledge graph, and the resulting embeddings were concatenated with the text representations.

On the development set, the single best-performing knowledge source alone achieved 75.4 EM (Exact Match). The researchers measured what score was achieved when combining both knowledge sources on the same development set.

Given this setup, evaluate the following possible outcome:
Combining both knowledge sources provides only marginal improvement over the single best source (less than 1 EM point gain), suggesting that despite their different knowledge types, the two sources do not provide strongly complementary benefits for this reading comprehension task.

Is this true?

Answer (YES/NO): NO